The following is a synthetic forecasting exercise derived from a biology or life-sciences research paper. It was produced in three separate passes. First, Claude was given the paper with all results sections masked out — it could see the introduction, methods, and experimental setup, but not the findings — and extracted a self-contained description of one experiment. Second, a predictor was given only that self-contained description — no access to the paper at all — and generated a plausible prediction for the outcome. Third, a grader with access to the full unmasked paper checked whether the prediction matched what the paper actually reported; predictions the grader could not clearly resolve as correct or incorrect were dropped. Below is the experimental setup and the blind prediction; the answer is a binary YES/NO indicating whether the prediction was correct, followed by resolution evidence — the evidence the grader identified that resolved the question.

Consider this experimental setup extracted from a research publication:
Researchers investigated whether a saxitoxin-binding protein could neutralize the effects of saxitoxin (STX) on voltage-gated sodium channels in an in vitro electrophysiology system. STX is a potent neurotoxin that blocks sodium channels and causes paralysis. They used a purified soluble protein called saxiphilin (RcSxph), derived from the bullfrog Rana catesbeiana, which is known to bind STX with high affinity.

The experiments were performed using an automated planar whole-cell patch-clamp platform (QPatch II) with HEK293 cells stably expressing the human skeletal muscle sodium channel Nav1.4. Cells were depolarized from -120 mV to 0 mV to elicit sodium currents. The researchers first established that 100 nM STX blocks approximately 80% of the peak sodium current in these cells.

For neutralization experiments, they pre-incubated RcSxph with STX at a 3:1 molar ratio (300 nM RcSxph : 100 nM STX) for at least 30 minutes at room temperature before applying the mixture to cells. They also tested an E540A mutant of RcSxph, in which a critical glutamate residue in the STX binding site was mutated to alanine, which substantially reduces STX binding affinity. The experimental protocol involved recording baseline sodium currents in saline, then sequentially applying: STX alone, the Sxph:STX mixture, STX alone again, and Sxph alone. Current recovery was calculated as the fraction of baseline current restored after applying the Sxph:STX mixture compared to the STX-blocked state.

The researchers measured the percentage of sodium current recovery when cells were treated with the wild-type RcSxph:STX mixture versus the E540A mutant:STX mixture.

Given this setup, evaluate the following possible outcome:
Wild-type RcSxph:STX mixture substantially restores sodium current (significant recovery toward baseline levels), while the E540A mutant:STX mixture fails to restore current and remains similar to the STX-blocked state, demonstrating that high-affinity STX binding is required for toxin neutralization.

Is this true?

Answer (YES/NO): YES